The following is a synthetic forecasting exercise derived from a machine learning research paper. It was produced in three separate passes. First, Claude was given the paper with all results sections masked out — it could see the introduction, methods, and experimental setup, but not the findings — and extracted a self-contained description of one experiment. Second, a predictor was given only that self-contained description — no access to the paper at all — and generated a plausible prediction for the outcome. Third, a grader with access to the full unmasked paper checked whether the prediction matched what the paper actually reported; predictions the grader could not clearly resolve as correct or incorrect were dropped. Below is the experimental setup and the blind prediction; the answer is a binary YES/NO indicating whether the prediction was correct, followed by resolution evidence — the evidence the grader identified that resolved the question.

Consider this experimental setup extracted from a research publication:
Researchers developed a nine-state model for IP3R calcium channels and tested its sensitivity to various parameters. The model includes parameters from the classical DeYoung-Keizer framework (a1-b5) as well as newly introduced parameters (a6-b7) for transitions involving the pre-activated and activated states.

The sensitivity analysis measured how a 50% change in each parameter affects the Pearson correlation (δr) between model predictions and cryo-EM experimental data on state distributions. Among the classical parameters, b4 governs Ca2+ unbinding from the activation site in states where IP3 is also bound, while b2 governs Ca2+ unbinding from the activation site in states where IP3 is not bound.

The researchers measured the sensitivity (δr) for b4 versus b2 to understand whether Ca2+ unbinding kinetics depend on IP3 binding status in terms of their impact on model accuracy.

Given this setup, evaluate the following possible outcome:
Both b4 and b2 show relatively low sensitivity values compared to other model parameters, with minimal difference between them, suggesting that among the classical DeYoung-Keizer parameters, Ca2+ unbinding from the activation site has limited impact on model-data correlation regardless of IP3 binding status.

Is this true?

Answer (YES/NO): NO